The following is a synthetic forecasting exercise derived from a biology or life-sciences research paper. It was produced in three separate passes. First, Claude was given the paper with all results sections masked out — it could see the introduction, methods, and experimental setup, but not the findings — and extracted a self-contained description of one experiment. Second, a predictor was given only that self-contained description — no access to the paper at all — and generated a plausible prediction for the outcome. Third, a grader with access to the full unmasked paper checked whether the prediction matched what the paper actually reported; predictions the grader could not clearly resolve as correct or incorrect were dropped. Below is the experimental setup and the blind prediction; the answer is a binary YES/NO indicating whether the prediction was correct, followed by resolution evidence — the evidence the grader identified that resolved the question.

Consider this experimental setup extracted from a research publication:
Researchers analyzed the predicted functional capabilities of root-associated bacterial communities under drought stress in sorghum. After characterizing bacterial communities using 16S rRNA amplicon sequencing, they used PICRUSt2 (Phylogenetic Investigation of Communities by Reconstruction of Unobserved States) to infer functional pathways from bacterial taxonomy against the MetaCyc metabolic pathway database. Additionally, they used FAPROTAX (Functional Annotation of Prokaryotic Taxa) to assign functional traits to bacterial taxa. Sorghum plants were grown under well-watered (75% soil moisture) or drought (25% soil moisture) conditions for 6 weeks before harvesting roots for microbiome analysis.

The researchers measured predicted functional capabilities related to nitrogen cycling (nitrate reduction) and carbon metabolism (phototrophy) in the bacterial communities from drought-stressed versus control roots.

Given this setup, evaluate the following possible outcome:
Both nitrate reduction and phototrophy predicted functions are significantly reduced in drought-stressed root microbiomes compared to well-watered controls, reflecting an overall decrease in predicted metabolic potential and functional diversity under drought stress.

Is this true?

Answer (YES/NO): NO